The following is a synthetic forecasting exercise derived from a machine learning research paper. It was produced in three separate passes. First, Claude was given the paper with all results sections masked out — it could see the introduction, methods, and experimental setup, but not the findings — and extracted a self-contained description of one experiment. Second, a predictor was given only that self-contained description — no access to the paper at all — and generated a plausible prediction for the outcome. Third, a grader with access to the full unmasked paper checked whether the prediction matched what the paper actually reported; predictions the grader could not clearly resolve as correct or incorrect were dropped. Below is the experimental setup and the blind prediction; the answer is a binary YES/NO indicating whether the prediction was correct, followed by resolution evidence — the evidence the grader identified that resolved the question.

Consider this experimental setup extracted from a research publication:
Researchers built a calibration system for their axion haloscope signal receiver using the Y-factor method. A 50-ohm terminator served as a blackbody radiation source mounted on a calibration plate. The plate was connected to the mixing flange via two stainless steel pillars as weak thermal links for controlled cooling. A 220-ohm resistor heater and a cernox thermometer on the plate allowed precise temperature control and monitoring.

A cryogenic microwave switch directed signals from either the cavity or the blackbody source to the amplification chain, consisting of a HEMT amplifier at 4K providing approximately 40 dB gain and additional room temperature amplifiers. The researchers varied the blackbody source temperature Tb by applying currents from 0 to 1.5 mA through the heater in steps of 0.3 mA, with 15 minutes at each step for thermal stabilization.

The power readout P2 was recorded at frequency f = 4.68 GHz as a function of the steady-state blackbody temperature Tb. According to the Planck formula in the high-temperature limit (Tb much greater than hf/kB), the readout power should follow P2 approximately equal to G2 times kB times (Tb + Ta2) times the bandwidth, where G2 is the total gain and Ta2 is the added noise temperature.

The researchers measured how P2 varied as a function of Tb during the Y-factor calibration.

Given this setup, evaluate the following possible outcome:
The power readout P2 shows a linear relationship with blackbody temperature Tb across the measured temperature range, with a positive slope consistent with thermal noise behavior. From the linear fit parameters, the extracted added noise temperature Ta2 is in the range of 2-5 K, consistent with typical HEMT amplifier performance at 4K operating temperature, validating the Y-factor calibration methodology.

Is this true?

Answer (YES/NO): YES